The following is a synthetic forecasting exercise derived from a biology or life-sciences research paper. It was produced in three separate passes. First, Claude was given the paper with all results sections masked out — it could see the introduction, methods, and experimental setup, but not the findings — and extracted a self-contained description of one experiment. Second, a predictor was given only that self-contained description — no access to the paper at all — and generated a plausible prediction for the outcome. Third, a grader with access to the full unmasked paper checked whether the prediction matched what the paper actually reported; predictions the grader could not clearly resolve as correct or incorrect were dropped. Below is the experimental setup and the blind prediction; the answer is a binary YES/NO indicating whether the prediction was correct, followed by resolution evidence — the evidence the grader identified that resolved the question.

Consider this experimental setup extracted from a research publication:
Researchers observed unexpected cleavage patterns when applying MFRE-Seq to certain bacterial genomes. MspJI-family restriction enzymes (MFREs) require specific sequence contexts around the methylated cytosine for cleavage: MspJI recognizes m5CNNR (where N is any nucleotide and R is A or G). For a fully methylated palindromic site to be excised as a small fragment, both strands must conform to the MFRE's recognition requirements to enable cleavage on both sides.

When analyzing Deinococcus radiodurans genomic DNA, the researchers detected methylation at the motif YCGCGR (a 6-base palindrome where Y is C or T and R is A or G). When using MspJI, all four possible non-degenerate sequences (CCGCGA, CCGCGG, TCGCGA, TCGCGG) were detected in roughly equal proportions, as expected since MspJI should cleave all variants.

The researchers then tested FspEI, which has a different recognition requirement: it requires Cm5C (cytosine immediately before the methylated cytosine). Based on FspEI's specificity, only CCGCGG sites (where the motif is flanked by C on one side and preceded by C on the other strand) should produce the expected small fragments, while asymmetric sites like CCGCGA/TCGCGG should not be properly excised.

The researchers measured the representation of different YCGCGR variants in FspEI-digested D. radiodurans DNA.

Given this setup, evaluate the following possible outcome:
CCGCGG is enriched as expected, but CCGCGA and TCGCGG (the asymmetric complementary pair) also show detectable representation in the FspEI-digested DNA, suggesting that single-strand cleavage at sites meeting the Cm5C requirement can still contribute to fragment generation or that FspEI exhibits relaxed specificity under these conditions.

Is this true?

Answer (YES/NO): YES